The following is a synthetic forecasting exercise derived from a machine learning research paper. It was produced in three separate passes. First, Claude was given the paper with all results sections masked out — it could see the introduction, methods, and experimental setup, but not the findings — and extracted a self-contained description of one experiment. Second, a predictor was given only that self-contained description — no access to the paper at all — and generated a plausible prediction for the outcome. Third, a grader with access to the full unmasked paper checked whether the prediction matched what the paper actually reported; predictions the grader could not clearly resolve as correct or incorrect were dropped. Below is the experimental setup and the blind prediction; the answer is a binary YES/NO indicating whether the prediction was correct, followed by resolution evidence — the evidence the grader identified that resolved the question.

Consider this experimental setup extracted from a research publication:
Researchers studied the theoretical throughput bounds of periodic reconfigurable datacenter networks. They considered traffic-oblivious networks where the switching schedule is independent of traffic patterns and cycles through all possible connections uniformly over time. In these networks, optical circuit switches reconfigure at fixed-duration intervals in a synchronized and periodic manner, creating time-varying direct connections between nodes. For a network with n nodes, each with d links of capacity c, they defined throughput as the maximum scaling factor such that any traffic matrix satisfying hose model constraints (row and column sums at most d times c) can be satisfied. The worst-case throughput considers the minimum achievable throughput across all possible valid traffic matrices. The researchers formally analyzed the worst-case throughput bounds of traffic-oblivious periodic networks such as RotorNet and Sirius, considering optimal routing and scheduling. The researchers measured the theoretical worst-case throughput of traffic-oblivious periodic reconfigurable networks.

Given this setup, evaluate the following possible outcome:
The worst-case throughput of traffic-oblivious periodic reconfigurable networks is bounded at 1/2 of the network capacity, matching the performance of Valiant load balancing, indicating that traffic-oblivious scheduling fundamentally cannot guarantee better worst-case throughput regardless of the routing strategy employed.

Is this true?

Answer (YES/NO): YES